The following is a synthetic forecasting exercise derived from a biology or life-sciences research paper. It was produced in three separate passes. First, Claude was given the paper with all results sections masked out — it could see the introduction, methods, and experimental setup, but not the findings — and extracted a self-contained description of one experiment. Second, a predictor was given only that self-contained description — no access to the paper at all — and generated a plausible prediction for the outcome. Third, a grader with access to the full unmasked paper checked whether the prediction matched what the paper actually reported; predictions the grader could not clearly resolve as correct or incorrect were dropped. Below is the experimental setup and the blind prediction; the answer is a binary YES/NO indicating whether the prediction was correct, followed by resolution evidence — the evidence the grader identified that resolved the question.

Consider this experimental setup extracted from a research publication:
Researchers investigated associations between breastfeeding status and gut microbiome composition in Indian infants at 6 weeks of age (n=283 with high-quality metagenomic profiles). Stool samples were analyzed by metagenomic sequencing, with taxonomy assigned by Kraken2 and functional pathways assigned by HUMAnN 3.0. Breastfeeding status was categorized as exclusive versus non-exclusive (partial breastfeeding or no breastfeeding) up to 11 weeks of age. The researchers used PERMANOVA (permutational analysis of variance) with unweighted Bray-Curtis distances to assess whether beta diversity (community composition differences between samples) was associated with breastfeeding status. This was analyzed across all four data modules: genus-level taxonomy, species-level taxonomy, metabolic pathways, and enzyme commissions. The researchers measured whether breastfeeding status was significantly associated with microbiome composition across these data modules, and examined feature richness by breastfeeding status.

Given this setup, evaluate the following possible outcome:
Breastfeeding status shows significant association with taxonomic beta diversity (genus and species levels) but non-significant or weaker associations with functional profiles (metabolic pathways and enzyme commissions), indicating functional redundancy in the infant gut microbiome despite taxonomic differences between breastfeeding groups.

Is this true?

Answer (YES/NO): NO